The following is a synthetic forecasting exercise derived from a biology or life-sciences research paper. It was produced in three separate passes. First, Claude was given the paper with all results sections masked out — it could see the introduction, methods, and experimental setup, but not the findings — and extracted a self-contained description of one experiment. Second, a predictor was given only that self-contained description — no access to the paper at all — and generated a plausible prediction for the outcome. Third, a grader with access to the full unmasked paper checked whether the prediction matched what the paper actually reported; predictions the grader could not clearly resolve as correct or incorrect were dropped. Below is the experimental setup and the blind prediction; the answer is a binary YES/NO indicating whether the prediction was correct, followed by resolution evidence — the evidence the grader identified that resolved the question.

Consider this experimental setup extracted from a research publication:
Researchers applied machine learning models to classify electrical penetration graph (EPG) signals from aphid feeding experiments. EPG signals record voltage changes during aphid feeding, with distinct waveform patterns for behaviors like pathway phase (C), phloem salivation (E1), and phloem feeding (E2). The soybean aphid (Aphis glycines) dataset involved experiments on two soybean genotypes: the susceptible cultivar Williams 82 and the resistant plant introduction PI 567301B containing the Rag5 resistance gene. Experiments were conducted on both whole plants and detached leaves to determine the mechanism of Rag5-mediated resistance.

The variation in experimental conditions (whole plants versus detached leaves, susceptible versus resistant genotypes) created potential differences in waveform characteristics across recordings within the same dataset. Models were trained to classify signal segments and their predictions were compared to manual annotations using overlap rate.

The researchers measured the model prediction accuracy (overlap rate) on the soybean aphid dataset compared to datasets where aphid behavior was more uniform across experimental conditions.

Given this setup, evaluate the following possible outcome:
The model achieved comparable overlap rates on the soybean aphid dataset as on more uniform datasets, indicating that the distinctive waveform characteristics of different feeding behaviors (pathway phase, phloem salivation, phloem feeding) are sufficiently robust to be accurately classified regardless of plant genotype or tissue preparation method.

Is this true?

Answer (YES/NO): NO